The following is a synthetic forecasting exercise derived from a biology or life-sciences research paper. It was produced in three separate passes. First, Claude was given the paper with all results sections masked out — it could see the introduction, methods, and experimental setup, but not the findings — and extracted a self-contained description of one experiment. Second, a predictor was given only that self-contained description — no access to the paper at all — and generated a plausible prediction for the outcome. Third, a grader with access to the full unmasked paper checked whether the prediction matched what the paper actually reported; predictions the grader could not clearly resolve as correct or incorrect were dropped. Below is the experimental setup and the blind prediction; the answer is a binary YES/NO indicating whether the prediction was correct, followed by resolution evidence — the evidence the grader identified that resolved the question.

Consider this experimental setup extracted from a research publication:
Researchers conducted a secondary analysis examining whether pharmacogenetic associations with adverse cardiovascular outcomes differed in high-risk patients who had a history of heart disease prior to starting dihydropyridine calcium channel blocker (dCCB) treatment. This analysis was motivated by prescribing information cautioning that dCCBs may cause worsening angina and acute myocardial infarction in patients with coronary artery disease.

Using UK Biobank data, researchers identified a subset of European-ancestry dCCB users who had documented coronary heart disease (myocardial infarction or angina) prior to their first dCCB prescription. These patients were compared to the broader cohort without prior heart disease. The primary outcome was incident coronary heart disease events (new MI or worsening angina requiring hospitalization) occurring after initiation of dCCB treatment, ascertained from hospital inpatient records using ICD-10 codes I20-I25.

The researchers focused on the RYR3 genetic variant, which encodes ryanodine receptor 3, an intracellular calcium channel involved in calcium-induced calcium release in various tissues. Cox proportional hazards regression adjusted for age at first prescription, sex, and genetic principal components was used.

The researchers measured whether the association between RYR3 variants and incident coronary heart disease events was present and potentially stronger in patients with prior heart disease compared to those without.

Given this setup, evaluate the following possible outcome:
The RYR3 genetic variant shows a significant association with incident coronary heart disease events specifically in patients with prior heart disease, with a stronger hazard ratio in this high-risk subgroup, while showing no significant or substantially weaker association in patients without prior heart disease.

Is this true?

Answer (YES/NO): NO